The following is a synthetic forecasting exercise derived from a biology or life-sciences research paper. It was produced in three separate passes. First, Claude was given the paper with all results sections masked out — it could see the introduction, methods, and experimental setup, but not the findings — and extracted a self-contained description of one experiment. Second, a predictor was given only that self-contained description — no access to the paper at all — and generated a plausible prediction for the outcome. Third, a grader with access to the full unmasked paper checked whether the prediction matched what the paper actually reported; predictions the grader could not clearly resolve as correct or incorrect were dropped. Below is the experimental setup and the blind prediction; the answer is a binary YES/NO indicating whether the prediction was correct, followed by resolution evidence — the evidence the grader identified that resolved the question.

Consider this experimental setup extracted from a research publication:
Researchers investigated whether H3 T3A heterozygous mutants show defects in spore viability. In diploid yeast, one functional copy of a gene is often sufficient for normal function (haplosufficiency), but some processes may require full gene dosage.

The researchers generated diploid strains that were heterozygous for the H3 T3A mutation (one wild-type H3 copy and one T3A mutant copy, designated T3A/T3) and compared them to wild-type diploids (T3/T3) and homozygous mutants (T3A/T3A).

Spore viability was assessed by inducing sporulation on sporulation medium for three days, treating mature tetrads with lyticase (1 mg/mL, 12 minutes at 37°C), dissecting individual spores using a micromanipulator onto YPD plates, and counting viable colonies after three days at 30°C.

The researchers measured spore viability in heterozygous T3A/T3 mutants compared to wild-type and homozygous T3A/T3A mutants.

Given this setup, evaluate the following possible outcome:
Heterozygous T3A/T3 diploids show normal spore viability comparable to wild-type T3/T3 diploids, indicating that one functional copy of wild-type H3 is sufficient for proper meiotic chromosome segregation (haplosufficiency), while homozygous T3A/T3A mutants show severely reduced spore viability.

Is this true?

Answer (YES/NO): YES